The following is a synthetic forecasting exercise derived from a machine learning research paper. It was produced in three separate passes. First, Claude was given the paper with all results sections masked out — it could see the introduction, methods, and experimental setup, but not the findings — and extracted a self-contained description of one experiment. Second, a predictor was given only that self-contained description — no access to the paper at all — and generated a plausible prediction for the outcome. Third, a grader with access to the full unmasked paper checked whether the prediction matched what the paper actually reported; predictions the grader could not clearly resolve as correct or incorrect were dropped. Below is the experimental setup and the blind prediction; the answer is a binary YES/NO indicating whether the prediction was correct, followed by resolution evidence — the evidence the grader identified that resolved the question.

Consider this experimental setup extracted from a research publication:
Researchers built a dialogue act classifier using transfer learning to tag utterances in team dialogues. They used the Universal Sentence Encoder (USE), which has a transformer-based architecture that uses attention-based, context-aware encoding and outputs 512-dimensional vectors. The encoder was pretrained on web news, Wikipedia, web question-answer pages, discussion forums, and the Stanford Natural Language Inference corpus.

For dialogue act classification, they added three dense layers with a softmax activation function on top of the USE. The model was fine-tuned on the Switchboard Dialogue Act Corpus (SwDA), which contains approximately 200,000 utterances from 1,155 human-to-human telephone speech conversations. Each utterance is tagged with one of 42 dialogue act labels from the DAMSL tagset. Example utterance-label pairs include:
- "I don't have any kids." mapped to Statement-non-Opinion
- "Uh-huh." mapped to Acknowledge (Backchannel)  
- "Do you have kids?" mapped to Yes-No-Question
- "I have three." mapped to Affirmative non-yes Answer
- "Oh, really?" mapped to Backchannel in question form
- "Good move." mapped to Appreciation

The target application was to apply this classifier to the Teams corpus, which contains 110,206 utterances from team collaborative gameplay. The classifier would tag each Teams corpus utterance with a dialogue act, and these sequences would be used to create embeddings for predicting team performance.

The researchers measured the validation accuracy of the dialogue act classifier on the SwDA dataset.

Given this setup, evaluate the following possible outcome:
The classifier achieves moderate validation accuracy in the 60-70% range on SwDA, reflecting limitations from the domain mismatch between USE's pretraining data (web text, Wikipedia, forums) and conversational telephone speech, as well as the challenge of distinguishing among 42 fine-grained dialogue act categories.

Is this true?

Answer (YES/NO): YES